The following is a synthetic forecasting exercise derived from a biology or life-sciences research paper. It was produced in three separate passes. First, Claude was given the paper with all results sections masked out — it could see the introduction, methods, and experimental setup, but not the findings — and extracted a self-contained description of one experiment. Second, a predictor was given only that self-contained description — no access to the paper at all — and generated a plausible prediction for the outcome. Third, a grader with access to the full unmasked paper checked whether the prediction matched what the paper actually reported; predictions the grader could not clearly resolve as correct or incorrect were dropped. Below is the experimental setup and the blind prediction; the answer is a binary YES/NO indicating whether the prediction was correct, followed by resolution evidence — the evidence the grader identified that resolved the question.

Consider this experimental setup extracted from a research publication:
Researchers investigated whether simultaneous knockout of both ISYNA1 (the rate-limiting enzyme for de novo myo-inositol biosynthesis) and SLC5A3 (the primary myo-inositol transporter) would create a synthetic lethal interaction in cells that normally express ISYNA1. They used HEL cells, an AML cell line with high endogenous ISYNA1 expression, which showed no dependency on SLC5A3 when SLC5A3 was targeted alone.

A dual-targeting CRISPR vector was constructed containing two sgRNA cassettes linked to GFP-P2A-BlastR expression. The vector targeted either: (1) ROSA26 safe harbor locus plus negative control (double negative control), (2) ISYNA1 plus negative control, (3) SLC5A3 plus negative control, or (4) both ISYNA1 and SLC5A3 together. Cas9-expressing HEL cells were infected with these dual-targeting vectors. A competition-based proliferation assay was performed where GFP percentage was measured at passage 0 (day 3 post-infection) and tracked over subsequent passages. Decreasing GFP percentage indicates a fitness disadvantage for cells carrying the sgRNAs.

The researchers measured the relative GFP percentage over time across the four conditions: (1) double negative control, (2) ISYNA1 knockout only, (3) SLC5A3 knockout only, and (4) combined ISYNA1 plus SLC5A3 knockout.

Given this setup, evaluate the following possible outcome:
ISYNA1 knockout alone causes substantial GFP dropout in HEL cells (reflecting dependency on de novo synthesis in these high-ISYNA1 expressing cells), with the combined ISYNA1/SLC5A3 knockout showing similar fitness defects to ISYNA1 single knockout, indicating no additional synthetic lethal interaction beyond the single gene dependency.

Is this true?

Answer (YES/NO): NO